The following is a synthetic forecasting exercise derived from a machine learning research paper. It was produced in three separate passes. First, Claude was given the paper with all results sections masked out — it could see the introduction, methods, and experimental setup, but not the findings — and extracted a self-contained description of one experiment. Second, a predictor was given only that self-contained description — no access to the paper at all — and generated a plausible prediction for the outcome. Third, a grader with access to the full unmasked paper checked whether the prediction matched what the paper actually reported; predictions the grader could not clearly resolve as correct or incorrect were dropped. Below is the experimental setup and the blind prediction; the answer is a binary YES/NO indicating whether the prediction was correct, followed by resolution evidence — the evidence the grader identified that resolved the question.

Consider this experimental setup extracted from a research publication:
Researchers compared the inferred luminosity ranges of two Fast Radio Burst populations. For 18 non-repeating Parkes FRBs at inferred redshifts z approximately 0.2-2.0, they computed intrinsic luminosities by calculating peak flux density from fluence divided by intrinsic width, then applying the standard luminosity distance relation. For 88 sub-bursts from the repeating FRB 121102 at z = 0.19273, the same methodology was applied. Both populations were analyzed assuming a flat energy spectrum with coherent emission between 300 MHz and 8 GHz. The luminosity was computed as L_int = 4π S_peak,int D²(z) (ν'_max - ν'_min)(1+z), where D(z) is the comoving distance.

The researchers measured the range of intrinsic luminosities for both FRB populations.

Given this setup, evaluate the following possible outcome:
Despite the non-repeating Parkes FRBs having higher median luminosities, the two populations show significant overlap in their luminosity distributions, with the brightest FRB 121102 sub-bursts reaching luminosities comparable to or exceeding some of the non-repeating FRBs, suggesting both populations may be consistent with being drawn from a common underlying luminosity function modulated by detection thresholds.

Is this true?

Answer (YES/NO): NO